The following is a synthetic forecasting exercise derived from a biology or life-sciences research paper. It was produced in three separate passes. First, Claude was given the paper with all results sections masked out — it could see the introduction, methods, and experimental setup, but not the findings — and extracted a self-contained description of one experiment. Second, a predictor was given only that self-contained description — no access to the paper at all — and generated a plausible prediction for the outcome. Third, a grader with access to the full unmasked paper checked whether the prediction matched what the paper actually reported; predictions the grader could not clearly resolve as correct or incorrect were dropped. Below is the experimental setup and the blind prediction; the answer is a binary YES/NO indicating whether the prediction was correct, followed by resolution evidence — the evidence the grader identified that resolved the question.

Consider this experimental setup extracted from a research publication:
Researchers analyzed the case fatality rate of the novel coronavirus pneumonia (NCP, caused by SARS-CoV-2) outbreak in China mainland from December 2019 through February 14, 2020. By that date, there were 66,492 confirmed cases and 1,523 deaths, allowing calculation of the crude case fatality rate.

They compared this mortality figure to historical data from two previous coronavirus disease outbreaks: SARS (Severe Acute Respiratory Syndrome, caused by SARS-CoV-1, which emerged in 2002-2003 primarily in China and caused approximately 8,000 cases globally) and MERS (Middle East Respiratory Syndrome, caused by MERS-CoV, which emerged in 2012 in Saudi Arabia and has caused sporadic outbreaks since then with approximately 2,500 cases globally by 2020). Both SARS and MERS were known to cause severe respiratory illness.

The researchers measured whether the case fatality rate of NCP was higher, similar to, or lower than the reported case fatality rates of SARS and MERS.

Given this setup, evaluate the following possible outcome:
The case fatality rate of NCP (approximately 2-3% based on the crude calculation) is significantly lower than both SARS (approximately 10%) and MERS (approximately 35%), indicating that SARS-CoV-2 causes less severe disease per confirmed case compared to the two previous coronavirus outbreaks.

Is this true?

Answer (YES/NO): YES